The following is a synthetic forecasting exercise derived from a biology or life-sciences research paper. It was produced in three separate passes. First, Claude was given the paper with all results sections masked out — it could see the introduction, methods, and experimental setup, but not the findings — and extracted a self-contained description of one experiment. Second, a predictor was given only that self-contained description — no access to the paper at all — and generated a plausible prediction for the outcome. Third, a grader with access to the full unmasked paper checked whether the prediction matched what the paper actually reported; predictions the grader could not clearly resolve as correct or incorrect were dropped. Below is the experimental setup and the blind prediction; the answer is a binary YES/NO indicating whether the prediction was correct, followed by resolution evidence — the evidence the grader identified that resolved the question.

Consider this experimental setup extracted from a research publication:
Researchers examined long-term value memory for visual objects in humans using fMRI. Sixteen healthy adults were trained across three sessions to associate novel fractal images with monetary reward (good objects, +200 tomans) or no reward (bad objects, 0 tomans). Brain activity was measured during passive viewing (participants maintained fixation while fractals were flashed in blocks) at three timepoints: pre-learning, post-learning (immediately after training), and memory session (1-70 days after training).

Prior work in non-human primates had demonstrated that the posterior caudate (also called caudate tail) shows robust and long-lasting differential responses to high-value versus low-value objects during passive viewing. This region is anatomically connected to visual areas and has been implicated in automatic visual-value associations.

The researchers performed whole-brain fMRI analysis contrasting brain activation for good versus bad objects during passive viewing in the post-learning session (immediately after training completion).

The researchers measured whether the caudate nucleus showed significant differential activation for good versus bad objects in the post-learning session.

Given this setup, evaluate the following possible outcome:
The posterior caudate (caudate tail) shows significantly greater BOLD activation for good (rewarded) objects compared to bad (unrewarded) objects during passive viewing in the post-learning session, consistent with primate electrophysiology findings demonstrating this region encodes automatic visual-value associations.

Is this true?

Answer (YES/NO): NO